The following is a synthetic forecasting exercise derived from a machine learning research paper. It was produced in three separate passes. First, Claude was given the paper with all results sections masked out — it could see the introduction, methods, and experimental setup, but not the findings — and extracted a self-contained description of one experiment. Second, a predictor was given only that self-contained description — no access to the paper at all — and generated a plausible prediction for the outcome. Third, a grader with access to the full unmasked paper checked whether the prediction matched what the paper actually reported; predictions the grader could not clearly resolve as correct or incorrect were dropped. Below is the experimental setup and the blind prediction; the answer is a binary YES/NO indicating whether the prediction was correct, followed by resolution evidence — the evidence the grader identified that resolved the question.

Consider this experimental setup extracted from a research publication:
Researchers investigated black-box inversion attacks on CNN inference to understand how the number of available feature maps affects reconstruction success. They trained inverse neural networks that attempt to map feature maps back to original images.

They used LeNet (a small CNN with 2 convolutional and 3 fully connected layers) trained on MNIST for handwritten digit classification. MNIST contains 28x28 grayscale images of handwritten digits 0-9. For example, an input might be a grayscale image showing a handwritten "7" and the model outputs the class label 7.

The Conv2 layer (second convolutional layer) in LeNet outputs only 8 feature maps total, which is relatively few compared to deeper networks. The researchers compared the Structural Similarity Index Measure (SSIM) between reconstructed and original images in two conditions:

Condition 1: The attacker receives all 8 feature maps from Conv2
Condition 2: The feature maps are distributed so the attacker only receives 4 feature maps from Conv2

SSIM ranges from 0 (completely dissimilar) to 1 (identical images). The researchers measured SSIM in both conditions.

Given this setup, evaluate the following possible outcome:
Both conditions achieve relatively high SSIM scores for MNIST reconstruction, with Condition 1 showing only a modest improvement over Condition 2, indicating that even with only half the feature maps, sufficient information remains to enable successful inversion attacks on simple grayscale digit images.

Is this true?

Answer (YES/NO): NO